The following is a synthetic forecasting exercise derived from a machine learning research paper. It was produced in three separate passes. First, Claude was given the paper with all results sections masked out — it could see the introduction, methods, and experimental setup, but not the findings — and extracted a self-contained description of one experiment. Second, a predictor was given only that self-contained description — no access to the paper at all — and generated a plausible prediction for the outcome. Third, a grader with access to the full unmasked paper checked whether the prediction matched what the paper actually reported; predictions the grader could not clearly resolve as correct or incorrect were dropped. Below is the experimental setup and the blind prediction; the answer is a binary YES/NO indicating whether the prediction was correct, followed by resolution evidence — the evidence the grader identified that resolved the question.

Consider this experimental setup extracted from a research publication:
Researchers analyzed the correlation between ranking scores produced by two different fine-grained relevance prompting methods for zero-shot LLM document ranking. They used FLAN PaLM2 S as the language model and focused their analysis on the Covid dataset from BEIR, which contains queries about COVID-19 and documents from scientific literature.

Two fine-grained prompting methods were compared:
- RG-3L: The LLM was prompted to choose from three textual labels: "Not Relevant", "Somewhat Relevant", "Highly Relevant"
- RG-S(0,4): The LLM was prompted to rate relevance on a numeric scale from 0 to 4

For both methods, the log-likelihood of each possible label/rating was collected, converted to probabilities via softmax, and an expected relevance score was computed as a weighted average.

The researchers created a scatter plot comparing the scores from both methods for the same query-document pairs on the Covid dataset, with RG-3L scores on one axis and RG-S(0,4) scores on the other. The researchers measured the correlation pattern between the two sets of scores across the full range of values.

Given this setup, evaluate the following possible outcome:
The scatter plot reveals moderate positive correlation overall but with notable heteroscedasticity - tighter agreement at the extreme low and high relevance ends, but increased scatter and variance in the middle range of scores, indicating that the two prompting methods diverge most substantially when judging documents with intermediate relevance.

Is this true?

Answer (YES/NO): NO